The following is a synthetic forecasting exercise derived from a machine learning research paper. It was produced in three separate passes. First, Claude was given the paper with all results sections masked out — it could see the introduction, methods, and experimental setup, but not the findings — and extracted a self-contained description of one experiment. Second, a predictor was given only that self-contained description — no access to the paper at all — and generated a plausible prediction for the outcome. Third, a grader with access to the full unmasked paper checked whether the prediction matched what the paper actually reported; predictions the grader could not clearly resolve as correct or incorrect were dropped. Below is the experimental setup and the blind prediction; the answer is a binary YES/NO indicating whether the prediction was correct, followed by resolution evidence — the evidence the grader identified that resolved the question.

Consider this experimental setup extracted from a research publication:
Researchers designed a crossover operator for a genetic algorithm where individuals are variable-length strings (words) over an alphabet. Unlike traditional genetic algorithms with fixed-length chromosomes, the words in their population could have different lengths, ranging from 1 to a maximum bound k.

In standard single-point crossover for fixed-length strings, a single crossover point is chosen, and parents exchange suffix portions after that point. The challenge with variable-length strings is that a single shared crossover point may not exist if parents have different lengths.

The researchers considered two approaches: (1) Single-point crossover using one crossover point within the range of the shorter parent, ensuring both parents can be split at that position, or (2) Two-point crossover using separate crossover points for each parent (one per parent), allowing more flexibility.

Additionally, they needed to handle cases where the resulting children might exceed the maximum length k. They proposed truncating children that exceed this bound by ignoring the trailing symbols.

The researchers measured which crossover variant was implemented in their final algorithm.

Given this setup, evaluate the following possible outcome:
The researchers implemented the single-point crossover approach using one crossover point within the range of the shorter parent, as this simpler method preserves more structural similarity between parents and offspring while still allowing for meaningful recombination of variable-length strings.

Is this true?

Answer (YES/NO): NO